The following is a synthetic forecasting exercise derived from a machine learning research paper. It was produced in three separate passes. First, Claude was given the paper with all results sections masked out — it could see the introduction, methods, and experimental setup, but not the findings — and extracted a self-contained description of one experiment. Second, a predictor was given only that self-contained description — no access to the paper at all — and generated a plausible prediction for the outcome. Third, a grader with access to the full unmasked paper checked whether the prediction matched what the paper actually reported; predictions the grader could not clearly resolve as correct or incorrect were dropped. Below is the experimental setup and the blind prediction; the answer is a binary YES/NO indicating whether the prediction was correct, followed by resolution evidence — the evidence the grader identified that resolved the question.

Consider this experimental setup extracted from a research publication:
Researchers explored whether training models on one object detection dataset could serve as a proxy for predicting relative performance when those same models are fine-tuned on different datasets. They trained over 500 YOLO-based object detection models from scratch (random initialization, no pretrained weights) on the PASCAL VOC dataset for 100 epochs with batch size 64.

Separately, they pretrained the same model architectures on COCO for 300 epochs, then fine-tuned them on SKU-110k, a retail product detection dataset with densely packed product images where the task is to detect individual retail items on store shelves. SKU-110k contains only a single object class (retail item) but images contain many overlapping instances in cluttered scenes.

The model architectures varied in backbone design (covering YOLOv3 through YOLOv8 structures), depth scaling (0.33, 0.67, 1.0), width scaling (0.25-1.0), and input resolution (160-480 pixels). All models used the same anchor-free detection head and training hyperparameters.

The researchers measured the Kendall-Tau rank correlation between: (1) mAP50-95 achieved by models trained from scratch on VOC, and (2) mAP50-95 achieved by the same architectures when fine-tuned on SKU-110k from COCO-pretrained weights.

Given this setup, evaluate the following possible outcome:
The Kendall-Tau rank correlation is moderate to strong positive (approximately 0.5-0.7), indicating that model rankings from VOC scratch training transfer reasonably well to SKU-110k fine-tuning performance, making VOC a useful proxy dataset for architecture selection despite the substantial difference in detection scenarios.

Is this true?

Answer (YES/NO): NO